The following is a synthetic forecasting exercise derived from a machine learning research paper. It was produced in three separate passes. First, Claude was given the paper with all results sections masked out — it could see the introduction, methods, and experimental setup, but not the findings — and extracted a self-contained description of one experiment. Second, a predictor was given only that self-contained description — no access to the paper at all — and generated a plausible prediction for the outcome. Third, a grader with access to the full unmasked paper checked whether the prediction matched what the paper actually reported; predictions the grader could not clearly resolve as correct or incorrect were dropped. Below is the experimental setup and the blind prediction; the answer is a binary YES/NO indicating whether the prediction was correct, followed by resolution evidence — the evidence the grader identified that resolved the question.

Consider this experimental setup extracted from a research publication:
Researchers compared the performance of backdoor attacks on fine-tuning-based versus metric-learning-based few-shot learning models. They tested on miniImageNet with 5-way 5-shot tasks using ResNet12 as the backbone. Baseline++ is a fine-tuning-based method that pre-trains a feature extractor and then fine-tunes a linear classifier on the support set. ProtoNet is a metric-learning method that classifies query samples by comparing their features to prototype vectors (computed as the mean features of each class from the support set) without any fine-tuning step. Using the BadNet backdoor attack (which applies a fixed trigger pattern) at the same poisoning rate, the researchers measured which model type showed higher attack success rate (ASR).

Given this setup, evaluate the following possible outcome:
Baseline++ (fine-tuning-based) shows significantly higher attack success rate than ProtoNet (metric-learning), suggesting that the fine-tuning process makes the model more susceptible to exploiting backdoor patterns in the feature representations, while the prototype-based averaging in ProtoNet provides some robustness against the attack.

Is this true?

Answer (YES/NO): YES